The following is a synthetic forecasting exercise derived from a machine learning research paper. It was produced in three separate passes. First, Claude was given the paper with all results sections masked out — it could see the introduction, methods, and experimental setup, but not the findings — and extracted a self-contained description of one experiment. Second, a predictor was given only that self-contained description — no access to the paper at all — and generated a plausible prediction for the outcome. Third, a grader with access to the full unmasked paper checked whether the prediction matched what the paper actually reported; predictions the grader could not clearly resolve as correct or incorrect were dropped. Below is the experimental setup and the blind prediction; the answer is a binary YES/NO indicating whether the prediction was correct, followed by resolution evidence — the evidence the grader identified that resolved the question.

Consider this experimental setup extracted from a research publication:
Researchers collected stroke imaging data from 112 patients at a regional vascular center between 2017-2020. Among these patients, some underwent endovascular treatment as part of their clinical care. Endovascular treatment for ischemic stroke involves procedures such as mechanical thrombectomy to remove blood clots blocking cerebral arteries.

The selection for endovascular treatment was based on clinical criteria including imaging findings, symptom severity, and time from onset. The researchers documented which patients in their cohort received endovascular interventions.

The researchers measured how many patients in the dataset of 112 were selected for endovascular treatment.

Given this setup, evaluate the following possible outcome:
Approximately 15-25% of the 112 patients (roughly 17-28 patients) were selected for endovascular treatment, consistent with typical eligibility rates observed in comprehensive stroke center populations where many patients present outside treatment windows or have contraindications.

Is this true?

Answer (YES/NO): NO